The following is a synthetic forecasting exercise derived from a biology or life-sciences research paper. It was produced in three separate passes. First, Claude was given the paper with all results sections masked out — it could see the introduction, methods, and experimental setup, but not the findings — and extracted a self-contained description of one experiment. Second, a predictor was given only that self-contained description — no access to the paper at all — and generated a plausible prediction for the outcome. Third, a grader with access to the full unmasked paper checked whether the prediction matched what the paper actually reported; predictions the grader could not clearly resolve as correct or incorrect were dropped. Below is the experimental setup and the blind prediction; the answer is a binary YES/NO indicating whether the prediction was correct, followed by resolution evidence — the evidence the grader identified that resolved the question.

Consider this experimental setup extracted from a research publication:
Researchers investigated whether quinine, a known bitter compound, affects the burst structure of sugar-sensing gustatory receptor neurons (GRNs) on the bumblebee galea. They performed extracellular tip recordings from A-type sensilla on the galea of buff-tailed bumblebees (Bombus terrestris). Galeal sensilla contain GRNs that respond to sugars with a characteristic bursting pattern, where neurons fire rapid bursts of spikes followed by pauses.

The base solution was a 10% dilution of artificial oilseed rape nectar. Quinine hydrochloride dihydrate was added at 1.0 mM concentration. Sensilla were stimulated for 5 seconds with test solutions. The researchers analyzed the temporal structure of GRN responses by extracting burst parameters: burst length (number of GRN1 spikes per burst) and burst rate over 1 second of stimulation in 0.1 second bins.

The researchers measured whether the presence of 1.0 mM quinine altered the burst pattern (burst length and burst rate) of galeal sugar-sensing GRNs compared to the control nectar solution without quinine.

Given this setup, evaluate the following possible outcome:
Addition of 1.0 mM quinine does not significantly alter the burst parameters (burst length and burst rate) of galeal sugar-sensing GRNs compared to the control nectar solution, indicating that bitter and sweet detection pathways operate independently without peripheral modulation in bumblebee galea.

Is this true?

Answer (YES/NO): NO